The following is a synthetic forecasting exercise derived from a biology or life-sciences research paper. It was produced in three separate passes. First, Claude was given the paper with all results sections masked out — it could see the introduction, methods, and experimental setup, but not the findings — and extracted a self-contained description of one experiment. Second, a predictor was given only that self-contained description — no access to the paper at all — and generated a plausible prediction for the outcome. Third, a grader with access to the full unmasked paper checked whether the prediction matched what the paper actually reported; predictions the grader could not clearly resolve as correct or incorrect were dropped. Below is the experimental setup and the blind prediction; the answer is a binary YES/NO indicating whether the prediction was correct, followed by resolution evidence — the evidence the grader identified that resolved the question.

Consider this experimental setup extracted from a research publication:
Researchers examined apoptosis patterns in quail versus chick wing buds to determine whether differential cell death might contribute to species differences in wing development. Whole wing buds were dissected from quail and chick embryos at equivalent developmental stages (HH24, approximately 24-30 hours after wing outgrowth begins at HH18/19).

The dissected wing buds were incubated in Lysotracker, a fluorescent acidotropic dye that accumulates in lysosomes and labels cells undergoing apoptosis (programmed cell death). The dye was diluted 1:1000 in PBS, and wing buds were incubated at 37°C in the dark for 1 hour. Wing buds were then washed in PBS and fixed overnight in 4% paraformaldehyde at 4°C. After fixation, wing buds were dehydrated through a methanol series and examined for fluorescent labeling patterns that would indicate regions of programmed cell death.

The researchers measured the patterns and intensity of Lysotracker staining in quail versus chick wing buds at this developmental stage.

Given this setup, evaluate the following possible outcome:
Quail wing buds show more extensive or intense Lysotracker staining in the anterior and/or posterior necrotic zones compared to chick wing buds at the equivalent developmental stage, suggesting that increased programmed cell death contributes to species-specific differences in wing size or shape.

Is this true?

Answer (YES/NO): NO